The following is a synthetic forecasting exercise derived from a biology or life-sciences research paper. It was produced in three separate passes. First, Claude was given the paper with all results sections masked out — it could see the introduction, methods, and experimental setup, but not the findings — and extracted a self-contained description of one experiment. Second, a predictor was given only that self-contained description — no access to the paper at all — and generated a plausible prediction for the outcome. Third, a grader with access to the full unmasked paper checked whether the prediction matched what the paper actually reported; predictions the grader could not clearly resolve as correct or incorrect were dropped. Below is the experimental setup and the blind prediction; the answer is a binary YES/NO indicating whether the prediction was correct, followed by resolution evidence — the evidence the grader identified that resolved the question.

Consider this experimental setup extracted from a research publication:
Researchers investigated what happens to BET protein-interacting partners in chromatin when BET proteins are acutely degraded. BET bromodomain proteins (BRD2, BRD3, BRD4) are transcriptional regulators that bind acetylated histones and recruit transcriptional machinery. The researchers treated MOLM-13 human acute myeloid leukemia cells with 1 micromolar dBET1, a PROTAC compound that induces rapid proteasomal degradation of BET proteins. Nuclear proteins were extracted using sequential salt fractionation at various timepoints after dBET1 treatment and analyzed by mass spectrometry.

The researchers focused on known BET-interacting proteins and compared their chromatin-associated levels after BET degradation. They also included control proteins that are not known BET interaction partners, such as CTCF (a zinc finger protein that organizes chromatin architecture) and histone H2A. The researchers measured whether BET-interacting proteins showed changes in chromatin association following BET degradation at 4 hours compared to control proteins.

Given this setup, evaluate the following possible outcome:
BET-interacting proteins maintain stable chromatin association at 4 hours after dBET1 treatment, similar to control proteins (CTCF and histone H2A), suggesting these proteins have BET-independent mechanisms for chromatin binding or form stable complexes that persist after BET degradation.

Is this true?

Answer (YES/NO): NO